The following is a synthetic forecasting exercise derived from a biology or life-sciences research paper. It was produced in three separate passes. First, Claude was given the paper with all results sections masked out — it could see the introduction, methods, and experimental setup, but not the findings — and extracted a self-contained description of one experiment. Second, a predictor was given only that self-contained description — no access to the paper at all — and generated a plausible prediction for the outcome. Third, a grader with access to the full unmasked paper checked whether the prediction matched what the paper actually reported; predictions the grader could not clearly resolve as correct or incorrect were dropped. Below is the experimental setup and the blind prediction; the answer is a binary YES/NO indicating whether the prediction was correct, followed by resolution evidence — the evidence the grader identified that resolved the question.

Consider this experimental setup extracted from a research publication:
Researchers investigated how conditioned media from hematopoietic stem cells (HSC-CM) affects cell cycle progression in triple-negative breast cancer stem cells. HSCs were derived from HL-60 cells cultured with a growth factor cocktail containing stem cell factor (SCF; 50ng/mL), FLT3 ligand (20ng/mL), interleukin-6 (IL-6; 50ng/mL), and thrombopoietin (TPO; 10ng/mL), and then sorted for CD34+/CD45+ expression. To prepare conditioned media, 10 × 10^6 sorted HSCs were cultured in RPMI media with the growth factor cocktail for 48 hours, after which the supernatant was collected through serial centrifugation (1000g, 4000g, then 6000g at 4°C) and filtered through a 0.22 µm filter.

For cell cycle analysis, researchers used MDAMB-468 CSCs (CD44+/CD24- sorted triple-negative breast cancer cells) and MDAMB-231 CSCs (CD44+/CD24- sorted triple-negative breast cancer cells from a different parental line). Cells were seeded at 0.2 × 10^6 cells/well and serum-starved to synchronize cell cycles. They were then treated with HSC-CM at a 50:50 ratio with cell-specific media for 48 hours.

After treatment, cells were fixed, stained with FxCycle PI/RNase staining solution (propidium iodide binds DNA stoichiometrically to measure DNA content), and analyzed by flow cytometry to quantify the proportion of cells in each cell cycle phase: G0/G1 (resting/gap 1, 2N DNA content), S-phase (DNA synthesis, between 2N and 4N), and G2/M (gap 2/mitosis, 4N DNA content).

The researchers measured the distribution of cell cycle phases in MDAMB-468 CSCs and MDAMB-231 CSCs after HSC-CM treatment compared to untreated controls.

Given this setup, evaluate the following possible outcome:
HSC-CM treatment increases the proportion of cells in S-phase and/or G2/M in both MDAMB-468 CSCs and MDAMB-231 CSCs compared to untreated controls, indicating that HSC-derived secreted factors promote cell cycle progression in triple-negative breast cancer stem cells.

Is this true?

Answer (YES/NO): NO